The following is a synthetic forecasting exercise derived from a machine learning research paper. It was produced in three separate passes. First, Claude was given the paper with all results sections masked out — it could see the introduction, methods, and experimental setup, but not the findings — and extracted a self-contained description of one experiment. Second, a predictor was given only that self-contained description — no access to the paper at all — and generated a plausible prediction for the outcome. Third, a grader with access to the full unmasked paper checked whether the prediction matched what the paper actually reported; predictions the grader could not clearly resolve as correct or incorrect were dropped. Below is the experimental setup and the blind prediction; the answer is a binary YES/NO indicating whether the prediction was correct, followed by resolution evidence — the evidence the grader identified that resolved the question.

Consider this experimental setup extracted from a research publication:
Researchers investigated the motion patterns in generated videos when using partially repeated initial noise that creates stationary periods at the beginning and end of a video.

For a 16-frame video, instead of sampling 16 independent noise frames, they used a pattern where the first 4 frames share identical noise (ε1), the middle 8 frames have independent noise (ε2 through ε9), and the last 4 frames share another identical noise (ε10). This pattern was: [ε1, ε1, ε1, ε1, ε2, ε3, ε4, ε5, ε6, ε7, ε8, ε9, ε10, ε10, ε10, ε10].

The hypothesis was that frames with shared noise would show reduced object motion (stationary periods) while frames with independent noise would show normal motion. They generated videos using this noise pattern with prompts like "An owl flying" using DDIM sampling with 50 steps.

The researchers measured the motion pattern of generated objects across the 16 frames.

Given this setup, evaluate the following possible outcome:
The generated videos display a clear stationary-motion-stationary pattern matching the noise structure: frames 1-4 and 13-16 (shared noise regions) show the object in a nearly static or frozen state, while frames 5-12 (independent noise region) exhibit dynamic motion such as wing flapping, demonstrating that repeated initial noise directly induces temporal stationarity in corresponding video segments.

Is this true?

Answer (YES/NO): YES